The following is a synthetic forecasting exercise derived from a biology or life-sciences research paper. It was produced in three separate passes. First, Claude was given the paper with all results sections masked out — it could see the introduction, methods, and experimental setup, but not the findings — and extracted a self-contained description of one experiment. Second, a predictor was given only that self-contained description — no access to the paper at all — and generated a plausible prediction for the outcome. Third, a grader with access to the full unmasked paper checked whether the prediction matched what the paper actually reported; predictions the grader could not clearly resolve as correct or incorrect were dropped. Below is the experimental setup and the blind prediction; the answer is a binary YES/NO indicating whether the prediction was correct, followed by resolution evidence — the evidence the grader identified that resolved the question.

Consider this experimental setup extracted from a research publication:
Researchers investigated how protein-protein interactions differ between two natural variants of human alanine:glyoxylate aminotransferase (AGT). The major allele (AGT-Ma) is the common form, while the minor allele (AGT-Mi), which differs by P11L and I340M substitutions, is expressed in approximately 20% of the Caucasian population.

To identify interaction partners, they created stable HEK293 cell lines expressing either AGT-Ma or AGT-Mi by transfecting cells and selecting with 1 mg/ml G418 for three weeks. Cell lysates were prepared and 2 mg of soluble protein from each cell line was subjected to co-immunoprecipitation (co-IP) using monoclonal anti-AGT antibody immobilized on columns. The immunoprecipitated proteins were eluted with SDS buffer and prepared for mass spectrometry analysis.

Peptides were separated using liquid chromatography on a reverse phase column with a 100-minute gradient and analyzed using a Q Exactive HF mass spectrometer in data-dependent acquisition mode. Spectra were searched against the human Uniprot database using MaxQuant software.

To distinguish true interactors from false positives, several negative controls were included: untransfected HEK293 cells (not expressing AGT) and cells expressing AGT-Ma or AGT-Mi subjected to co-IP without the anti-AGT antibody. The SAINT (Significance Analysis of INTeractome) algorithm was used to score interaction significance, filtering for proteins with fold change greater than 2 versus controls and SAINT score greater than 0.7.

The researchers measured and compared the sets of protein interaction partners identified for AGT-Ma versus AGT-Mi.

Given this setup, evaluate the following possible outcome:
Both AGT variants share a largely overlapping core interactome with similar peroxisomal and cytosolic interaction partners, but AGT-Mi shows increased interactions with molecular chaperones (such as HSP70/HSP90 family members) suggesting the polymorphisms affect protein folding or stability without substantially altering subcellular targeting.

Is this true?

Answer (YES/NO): NO